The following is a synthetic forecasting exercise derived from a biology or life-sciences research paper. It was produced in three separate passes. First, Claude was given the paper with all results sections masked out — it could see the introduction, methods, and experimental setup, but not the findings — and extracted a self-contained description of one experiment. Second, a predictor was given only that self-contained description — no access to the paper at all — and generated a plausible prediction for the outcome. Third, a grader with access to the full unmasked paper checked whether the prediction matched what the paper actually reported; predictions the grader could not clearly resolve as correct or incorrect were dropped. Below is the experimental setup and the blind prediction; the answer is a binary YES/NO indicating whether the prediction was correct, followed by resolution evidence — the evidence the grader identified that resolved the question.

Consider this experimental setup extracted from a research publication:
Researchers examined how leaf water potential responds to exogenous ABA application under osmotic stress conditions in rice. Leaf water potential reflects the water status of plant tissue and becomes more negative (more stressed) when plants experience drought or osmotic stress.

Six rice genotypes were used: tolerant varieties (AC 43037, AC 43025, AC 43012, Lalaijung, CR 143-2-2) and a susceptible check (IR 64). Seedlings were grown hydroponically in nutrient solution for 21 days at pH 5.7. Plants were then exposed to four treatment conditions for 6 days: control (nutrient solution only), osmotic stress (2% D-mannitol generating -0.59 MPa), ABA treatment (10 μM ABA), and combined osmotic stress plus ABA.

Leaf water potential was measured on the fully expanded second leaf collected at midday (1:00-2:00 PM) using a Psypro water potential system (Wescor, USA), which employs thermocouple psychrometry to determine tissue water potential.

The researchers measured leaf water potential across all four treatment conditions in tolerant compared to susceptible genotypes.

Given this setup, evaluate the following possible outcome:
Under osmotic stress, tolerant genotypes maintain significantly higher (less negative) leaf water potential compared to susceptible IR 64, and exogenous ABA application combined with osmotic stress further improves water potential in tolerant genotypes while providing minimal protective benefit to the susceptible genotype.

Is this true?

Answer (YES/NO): NO